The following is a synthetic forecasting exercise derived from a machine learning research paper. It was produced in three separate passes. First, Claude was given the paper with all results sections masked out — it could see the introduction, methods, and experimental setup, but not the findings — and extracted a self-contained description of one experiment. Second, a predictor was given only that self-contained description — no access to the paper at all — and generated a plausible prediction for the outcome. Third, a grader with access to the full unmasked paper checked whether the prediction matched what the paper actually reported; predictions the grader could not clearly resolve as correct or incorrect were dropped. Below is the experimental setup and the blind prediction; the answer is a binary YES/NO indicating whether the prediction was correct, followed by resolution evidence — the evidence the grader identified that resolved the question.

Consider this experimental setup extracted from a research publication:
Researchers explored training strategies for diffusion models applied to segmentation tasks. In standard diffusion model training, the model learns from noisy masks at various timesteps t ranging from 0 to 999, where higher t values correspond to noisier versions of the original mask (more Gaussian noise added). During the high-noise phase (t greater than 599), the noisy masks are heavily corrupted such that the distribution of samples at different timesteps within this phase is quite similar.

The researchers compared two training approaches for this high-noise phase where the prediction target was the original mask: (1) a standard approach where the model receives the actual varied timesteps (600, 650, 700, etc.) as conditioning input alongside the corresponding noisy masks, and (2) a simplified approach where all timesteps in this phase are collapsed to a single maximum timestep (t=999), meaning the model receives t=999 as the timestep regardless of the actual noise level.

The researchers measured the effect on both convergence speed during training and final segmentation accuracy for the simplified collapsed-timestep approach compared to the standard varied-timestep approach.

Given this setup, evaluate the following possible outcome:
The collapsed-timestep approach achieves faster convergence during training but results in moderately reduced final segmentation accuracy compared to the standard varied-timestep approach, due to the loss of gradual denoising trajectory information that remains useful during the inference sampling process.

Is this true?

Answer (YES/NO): NO